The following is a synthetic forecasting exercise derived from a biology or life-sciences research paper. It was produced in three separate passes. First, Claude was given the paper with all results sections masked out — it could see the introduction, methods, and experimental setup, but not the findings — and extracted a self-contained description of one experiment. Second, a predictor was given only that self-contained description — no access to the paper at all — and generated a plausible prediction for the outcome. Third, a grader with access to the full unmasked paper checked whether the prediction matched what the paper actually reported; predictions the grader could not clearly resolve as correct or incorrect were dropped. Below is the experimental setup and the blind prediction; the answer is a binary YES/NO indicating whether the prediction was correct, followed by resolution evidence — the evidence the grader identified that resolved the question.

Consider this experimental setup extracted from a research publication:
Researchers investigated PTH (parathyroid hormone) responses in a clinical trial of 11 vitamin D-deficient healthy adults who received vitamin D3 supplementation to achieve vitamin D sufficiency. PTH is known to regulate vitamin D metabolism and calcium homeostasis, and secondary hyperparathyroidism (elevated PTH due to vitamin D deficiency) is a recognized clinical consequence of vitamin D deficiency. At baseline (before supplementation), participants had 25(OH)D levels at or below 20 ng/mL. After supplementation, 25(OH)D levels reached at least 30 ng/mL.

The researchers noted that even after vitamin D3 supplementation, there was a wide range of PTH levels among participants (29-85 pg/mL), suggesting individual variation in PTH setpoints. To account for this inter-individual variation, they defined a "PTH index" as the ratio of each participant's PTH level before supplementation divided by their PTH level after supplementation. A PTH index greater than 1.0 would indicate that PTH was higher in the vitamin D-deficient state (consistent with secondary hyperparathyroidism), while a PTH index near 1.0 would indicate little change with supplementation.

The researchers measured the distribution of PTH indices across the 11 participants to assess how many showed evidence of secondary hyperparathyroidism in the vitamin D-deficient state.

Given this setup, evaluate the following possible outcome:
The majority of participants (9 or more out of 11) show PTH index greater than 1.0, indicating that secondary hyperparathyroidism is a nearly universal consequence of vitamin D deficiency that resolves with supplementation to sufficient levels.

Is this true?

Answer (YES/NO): NO